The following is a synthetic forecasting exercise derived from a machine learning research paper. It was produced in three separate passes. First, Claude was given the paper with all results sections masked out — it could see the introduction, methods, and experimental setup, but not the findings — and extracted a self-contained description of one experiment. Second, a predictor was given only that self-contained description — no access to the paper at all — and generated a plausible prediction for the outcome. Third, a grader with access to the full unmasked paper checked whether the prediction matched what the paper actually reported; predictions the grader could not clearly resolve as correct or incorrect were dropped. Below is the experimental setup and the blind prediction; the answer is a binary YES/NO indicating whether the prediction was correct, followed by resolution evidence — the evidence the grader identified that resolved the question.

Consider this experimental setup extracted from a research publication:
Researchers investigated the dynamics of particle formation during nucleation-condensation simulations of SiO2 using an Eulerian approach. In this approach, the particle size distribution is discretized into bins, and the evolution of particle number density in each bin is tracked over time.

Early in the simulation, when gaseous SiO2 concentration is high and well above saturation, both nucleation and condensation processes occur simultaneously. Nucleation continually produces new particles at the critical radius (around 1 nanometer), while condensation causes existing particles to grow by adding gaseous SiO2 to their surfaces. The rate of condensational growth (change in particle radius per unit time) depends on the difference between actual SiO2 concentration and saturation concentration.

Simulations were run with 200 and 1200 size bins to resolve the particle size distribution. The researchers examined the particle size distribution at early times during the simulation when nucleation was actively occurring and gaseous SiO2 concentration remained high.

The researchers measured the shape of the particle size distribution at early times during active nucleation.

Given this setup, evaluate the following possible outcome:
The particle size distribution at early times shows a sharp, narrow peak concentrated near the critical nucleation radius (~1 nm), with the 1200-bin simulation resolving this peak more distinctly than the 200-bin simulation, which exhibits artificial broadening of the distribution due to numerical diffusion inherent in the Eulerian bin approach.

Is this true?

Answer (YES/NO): NO